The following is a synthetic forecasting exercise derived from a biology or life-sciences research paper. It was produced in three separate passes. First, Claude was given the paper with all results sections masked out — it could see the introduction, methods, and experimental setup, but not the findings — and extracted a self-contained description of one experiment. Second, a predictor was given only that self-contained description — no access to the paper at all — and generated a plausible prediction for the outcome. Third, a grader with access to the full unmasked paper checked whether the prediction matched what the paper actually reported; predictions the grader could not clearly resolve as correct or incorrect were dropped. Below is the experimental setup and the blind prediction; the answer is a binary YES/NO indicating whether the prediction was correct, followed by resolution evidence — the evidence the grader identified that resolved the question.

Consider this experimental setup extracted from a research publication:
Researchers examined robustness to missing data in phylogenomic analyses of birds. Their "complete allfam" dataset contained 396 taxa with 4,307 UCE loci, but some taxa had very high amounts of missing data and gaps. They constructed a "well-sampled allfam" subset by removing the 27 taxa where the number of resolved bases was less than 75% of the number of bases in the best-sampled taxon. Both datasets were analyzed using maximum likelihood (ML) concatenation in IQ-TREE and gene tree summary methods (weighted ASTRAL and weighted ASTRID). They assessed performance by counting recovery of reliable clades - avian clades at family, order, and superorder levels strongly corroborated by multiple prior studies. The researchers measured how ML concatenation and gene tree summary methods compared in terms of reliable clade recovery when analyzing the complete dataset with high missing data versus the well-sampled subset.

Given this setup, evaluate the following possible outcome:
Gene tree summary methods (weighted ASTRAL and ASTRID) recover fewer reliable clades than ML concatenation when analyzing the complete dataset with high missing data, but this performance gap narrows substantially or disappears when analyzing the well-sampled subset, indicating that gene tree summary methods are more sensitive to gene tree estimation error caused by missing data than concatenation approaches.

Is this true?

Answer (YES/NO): NO